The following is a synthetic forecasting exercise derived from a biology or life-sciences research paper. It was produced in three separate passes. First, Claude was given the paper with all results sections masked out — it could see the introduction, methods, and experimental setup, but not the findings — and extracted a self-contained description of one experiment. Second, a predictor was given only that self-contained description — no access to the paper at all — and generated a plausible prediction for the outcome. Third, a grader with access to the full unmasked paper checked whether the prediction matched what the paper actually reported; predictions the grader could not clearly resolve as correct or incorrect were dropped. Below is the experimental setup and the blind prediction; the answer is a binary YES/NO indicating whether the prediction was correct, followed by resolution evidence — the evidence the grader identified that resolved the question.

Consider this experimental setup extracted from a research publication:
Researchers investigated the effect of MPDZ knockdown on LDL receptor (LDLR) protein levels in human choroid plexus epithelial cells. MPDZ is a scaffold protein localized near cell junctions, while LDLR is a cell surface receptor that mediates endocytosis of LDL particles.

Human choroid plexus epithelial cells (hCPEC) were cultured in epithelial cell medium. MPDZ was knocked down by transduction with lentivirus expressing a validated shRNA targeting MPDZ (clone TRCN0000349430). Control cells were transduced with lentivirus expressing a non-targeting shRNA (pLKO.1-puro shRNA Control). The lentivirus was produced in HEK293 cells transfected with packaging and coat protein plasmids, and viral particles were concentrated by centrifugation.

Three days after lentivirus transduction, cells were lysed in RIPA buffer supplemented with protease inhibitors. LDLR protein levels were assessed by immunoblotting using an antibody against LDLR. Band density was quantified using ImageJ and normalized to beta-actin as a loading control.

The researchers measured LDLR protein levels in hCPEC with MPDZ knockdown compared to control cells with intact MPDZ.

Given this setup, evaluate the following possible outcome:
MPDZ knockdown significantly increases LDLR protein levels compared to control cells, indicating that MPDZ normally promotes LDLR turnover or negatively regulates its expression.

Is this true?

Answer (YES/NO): YES